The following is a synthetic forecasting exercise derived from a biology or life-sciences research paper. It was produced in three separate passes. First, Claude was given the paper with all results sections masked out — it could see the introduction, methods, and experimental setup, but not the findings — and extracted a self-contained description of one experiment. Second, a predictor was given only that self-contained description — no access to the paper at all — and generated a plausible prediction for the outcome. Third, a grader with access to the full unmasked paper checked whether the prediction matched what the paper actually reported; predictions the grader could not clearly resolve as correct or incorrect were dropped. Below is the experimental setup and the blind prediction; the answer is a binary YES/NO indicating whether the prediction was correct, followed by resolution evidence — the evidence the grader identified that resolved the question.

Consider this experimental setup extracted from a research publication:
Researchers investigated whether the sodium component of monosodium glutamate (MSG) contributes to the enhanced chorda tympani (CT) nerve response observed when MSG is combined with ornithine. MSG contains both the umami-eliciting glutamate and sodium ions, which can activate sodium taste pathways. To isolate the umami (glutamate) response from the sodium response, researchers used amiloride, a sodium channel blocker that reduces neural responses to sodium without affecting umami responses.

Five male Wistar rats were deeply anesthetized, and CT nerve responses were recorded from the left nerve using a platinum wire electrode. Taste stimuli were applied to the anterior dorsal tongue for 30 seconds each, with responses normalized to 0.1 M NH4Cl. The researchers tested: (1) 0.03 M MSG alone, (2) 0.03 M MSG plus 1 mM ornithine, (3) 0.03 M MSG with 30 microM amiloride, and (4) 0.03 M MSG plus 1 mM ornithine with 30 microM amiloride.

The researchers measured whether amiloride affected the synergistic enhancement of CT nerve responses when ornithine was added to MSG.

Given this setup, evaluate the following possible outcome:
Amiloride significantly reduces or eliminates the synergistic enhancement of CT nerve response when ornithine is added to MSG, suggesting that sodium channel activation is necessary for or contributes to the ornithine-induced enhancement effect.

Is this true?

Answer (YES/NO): NO